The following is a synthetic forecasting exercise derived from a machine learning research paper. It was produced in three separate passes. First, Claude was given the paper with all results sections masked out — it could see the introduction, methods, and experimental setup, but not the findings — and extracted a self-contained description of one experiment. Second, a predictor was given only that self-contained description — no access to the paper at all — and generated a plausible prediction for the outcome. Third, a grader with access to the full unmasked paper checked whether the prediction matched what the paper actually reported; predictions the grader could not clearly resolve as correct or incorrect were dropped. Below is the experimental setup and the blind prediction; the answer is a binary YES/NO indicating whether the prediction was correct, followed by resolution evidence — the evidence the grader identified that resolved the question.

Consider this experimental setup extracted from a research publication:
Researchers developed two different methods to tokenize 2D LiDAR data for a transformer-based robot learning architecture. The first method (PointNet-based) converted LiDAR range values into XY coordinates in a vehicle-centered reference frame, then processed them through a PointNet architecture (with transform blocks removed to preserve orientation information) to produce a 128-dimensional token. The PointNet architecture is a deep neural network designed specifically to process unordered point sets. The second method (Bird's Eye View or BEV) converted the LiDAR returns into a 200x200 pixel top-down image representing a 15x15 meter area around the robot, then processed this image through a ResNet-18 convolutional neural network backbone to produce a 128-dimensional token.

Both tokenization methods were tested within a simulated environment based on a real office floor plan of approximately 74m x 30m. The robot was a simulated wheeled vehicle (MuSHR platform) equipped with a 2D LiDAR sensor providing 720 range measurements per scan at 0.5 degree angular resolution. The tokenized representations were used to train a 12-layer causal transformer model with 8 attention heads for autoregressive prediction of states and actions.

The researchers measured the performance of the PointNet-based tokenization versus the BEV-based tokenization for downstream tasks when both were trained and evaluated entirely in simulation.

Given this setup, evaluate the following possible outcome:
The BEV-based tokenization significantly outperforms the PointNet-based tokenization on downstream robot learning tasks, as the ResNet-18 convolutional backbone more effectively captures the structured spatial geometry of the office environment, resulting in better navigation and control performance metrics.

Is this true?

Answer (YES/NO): NO